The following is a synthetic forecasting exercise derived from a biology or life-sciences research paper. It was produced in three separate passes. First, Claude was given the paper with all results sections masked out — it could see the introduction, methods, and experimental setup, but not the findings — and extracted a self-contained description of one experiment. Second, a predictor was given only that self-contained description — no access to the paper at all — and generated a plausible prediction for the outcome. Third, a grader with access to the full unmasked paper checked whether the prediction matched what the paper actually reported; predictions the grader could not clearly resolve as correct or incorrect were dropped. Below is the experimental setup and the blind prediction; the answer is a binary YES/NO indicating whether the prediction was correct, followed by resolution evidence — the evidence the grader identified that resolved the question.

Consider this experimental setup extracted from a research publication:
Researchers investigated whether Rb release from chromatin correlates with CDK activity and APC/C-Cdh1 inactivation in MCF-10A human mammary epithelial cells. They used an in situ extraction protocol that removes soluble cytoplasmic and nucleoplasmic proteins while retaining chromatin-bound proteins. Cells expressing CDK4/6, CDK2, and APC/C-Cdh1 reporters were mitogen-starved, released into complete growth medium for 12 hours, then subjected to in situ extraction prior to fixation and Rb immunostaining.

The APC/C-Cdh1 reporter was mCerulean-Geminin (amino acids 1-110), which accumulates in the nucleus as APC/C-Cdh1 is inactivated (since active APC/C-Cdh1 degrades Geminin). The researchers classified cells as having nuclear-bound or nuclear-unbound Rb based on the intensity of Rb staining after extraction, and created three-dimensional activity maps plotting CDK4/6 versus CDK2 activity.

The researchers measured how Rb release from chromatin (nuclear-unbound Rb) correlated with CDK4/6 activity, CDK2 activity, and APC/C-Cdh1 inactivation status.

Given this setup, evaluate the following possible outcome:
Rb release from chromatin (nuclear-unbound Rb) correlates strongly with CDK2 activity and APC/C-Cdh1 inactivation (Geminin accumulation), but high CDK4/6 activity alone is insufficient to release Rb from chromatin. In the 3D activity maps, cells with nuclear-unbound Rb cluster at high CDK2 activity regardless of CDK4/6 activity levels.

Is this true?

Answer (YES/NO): NO